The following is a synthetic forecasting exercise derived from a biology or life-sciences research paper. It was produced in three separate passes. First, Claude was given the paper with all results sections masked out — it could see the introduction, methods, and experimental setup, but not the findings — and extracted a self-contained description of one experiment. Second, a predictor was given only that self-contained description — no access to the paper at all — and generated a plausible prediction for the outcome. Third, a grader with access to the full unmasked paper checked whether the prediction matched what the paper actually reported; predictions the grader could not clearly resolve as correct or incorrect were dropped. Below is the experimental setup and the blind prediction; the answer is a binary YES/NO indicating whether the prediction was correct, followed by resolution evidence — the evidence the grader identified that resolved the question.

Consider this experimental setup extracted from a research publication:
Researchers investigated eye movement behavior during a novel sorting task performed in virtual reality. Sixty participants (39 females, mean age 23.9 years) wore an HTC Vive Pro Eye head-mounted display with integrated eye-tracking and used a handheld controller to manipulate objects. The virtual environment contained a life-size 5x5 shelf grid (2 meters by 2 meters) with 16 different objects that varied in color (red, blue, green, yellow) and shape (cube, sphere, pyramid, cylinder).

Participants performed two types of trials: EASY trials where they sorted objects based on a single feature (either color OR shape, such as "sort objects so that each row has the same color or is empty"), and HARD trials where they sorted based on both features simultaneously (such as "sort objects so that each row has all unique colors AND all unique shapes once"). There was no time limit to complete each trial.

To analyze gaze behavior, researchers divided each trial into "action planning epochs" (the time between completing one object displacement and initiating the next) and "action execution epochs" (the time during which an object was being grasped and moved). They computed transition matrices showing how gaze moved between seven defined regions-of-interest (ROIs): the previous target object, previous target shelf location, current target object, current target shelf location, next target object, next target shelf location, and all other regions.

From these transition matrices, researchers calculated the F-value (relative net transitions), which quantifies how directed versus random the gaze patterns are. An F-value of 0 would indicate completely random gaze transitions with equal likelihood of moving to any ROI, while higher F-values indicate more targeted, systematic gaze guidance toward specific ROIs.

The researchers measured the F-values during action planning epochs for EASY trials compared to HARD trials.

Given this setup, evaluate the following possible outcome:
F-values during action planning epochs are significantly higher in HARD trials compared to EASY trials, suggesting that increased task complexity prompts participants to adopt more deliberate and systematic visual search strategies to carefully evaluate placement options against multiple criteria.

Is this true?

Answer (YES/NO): NO